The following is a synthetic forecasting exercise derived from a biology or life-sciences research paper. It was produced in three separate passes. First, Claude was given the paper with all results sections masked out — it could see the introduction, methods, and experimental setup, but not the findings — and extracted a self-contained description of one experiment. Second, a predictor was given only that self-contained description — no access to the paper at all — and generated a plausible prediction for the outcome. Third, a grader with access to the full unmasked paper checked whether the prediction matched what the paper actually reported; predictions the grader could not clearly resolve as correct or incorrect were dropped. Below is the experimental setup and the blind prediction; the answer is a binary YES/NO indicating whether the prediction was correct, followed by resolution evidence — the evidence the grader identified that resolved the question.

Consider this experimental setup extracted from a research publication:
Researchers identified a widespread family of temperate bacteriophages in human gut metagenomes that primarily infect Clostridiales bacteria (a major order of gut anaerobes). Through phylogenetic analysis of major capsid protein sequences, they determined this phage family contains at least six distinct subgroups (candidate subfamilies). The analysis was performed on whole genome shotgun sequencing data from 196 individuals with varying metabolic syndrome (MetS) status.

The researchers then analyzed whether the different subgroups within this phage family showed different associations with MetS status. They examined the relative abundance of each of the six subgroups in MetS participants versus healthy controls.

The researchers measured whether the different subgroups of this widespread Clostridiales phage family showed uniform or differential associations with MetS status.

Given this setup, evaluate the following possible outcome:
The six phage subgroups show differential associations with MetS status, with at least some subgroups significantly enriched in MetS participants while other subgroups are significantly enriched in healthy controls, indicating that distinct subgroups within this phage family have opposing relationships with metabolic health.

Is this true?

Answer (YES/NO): YES